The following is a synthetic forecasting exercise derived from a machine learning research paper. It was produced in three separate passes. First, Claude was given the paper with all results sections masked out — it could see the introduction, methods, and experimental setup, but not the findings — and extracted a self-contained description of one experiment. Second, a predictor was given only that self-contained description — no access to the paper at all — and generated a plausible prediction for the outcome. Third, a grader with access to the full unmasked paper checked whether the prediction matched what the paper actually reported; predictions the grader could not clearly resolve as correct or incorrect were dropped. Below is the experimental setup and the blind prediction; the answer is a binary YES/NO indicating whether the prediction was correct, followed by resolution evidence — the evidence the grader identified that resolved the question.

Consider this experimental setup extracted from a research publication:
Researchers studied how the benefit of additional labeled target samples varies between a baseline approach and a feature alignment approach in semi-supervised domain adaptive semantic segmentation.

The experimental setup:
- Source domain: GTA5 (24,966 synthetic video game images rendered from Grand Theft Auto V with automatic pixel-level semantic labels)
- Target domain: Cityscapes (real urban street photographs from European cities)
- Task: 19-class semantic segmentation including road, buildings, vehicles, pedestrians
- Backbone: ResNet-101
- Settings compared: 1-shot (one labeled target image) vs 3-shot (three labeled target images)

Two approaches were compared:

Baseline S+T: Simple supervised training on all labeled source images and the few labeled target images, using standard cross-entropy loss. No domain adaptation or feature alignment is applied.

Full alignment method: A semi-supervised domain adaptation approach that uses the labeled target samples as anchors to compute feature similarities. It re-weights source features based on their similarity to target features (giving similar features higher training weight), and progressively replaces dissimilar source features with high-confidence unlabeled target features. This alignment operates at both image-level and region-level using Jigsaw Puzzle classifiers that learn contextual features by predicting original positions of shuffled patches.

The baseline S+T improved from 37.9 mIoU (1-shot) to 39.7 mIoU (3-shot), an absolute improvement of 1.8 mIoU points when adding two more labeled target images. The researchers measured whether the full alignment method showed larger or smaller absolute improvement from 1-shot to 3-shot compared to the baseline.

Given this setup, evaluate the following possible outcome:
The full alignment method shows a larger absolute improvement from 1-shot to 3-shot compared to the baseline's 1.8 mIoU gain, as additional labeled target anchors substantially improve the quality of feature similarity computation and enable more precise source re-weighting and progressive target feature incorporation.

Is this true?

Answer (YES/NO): NO